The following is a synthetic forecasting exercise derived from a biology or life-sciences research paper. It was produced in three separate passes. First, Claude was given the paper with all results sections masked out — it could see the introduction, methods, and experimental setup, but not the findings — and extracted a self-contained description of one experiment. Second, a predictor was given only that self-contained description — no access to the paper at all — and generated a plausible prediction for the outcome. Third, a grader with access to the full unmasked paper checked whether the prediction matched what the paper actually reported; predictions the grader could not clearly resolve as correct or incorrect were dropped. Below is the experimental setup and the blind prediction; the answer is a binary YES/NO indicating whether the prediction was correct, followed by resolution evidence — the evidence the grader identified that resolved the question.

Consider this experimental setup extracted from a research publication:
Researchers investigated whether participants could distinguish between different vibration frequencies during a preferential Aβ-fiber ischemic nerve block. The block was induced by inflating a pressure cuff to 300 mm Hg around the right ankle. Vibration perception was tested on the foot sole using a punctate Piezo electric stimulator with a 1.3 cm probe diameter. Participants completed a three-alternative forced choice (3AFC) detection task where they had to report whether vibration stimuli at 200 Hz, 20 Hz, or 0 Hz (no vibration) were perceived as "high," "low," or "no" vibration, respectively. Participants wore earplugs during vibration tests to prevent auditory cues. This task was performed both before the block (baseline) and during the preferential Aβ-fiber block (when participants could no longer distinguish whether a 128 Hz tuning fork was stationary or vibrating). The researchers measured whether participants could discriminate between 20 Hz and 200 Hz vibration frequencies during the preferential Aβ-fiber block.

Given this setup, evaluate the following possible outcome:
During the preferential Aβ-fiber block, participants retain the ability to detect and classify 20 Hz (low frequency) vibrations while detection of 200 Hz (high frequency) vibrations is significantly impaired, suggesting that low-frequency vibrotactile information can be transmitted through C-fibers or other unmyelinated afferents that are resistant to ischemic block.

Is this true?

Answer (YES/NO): NO